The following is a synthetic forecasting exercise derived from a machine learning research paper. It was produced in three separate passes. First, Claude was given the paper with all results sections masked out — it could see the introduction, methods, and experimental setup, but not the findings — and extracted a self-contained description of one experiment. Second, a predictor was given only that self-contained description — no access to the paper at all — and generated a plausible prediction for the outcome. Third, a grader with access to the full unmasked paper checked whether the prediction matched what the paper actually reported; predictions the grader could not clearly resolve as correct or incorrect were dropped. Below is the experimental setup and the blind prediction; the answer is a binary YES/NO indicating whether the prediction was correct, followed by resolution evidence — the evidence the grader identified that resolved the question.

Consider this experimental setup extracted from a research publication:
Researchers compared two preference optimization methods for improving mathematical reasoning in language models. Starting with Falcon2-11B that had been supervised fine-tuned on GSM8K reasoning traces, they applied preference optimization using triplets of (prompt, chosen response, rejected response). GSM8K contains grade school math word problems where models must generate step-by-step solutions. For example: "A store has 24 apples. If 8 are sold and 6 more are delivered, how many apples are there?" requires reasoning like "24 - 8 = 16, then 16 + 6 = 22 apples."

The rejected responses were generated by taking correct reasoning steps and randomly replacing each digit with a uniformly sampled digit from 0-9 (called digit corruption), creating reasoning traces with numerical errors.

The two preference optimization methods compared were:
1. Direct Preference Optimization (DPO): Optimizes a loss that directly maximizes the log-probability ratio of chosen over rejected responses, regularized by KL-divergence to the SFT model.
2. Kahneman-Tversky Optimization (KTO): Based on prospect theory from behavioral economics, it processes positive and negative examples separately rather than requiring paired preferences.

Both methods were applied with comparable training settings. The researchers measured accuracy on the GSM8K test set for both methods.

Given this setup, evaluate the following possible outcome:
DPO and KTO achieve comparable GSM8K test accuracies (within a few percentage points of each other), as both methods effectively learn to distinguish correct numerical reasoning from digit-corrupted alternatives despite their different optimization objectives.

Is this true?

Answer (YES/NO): NO